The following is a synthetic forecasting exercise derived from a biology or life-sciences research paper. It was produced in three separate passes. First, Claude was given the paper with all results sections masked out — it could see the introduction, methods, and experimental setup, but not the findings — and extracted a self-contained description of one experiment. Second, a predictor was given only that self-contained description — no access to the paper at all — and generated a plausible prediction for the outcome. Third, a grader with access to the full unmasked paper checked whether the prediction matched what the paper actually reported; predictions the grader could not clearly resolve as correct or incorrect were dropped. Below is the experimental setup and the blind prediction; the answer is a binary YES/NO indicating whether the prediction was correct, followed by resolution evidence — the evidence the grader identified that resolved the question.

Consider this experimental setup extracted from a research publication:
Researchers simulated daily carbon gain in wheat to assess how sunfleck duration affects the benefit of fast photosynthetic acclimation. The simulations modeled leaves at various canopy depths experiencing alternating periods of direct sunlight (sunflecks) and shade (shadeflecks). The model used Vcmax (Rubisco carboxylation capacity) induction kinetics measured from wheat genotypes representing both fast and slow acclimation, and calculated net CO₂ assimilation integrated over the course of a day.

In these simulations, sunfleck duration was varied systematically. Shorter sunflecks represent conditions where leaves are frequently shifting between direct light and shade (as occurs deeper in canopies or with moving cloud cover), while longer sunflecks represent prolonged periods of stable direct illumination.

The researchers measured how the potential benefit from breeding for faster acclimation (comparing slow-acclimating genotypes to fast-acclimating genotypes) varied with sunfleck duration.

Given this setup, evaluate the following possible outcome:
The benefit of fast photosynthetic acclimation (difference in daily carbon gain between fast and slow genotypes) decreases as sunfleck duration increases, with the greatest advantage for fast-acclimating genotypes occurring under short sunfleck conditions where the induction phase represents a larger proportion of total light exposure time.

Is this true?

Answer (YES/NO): NO